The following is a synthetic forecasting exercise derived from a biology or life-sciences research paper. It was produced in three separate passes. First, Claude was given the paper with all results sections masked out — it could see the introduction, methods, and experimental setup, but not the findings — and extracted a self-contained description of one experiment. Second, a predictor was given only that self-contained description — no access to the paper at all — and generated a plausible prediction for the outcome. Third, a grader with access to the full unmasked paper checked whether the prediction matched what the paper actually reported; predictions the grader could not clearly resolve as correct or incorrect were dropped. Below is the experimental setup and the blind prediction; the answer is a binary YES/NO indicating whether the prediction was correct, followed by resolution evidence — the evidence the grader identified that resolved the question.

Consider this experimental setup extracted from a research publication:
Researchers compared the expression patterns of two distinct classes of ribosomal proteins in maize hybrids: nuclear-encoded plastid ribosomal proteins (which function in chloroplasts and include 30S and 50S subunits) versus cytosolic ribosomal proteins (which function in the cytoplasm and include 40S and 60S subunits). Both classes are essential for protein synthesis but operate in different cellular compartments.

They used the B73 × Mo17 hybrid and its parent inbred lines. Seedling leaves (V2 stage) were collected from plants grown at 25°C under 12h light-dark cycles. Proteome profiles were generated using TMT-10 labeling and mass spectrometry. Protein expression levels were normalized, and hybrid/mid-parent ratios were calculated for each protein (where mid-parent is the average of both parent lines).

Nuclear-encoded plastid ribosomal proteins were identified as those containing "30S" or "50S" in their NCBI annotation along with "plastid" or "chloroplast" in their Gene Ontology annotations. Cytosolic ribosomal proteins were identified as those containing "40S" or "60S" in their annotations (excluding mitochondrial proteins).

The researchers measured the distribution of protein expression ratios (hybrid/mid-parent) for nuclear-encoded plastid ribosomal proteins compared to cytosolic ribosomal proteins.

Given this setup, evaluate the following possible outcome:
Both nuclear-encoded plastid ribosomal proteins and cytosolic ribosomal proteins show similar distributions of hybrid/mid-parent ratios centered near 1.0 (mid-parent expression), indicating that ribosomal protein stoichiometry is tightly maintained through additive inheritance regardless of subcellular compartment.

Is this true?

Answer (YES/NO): NO